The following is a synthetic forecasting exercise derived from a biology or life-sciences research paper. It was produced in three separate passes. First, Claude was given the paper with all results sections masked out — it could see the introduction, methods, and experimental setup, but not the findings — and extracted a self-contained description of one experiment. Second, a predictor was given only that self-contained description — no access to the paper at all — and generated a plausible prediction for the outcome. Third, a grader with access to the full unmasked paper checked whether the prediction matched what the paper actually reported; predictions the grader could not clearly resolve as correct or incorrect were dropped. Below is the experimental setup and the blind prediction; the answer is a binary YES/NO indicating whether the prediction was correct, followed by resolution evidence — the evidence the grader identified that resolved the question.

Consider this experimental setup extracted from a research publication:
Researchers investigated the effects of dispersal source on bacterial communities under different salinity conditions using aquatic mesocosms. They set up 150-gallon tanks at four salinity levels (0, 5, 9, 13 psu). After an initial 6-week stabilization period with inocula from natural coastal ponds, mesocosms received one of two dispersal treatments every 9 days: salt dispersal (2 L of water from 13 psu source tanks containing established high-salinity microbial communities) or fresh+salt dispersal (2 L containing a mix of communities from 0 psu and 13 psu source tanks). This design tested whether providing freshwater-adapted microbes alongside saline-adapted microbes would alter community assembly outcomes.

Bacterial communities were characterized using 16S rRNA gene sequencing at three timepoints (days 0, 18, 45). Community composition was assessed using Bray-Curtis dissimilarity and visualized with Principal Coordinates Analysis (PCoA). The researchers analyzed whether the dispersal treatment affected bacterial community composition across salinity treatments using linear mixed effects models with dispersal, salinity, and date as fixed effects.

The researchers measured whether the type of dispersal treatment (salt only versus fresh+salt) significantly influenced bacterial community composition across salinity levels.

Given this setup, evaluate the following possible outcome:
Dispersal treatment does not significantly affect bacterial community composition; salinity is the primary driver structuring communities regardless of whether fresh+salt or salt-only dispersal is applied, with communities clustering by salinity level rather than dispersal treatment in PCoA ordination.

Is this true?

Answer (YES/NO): YES